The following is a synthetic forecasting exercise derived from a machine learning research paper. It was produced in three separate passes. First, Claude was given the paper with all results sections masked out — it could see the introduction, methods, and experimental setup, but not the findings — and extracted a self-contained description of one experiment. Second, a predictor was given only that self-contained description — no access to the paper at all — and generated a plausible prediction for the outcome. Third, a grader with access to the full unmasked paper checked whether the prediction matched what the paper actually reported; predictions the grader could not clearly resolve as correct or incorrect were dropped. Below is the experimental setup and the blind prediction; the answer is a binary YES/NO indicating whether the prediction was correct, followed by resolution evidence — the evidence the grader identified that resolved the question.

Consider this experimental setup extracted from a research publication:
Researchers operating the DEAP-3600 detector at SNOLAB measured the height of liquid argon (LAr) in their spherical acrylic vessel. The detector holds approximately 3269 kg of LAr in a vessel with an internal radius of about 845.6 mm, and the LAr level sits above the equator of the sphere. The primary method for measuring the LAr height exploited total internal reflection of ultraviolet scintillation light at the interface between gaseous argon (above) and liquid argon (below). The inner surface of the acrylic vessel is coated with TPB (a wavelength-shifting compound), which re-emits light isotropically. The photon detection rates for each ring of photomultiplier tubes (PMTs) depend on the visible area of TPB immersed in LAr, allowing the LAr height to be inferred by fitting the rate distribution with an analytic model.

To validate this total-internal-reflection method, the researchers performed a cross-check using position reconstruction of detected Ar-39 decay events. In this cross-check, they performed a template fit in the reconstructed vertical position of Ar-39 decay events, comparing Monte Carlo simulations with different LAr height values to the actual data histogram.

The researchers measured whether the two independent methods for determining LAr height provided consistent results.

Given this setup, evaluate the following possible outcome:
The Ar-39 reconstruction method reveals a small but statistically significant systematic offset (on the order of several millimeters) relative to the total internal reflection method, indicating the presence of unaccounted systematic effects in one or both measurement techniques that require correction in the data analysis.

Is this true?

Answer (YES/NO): NO